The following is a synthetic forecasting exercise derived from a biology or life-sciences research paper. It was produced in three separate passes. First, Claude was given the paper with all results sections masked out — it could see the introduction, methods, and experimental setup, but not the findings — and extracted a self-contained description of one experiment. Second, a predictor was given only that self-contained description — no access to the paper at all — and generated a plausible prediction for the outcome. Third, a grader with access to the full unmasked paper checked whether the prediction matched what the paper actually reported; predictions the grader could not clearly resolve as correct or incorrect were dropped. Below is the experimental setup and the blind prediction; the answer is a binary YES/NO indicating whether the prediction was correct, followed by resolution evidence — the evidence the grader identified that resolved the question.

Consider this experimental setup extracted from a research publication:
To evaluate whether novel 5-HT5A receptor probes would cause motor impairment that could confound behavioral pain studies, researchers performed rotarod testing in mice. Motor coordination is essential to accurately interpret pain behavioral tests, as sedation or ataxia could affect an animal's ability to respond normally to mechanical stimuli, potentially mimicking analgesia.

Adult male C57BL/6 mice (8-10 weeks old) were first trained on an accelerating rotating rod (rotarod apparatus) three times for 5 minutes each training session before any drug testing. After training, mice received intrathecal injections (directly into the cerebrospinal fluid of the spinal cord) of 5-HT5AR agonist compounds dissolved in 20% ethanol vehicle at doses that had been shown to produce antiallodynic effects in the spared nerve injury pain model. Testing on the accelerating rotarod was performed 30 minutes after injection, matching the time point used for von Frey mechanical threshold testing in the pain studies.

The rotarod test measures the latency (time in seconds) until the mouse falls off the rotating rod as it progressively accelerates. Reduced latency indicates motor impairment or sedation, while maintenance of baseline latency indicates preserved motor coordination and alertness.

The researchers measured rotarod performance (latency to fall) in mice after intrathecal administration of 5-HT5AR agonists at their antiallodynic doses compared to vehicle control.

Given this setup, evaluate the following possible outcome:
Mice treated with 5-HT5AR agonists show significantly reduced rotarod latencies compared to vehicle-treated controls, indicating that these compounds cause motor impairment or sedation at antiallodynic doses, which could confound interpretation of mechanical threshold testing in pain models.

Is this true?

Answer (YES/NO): NO